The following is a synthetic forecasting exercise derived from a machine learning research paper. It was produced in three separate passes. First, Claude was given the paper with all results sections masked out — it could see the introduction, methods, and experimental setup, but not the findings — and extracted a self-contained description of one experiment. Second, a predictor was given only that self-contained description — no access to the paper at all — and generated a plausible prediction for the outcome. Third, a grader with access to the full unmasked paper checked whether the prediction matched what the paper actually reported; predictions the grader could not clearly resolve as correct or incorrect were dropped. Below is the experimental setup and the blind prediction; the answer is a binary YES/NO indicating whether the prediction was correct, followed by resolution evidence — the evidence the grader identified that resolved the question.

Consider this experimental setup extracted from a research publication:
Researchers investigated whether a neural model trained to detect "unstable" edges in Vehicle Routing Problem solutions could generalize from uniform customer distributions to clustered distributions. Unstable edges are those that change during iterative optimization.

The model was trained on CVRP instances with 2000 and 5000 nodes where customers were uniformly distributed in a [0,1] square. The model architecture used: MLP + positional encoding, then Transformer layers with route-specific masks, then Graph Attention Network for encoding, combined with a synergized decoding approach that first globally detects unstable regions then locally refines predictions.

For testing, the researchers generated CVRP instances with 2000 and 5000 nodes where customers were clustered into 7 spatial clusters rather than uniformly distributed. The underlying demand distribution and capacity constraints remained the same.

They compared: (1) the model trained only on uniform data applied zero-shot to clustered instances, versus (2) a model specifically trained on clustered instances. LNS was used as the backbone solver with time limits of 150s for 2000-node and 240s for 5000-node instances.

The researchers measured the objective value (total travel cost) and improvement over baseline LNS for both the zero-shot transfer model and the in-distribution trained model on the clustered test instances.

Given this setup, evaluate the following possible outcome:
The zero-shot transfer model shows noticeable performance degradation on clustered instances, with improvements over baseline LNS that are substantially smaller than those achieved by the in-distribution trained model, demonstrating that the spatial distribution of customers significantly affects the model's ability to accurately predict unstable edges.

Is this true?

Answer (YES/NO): YES